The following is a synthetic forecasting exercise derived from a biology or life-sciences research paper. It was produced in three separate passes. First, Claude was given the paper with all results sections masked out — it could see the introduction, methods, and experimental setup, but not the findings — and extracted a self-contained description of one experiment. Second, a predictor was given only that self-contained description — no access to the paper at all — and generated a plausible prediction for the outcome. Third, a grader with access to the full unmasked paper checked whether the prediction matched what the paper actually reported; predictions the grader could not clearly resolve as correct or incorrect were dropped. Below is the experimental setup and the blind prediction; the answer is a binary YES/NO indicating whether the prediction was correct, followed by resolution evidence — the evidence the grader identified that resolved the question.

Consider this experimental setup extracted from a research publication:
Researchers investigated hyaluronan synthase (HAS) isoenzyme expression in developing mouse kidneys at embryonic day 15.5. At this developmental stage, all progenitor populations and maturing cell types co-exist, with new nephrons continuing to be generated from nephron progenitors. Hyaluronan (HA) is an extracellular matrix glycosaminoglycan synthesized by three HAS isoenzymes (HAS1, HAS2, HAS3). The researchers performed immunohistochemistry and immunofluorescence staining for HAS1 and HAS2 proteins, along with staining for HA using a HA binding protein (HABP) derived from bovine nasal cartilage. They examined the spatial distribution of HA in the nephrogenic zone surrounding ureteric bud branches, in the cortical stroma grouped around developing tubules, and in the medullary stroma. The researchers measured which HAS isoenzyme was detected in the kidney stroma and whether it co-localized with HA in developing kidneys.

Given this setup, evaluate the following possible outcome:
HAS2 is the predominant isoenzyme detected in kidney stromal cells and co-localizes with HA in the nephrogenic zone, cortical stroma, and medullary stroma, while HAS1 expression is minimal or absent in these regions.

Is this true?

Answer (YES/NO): NO